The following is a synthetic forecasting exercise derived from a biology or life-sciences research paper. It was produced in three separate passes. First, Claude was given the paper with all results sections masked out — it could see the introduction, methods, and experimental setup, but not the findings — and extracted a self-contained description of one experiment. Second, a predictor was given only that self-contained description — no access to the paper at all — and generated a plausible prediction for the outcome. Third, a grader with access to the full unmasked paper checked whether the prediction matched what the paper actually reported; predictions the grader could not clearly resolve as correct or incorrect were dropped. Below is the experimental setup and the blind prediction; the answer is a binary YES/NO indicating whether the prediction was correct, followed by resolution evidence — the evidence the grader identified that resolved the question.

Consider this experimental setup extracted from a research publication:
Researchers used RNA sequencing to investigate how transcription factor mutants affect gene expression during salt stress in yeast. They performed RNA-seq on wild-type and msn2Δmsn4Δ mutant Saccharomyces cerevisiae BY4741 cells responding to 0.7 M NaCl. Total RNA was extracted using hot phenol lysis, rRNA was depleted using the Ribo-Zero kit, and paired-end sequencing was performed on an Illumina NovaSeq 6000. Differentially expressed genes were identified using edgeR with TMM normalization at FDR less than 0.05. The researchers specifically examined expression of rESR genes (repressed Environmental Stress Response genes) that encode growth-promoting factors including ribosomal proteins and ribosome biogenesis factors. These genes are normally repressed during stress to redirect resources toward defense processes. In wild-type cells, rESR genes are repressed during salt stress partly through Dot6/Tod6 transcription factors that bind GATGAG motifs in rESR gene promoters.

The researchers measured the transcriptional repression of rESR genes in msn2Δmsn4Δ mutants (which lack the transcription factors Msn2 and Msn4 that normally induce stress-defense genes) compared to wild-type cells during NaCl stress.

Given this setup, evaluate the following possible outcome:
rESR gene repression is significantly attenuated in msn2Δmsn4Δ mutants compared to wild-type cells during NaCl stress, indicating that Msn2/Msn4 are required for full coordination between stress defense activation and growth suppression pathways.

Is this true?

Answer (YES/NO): YES